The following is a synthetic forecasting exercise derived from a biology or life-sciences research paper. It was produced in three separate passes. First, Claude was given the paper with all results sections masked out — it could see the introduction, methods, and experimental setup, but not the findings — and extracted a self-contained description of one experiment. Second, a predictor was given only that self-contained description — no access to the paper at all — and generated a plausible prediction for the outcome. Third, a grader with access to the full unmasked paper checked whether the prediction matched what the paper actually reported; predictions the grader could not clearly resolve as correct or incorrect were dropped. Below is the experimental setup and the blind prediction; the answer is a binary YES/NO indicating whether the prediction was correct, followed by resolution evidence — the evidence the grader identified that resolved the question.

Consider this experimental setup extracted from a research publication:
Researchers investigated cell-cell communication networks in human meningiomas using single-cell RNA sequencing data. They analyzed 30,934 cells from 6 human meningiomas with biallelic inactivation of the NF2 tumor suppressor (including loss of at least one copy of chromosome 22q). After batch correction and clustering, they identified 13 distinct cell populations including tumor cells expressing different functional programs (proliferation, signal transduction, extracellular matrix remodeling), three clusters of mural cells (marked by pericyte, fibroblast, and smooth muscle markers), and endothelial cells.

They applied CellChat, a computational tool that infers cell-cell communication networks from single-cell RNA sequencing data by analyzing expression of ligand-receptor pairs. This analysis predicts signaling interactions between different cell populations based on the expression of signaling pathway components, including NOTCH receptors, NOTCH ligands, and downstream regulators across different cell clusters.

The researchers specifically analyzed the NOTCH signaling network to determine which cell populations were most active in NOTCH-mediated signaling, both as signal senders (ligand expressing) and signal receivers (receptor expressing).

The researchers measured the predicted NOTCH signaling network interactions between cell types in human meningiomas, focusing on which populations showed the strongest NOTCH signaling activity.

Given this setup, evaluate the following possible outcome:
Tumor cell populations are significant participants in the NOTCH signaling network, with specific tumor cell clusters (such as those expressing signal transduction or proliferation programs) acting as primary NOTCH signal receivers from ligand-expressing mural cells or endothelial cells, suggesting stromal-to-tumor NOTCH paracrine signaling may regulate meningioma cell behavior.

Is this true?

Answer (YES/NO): NO